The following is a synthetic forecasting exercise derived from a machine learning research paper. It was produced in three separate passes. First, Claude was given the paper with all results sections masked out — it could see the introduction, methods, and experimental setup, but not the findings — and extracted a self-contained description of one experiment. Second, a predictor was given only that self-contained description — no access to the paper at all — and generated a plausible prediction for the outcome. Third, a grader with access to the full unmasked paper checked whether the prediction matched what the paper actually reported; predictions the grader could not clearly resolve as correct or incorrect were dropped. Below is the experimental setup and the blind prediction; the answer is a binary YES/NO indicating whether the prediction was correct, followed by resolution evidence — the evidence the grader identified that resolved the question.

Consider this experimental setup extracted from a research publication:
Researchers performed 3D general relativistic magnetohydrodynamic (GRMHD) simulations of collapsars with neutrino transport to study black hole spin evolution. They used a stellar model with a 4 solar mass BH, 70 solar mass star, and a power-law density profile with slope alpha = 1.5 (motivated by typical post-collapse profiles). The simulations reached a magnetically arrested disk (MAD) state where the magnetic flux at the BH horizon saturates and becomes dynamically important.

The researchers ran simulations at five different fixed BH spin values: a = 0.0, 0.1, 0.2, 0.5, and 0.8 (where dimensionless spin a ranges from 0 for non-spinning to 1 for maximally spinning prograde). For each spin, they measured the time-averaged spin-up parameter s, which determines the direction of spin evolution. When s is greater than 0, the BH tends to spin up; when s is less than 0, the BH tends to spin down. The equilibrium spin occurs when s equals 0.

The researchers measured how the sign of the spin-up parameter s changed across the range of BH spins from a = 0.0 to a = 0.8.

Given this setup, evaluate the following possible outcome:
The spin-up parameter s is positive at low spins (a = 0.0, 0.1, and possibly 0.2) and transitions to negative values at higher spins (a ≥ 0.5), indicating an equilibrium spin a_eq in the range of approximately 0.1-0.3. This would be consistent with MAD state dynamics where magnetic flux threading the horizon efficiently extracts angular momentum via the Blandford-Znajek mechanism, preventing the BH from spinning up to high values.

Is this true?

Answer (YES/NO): NO